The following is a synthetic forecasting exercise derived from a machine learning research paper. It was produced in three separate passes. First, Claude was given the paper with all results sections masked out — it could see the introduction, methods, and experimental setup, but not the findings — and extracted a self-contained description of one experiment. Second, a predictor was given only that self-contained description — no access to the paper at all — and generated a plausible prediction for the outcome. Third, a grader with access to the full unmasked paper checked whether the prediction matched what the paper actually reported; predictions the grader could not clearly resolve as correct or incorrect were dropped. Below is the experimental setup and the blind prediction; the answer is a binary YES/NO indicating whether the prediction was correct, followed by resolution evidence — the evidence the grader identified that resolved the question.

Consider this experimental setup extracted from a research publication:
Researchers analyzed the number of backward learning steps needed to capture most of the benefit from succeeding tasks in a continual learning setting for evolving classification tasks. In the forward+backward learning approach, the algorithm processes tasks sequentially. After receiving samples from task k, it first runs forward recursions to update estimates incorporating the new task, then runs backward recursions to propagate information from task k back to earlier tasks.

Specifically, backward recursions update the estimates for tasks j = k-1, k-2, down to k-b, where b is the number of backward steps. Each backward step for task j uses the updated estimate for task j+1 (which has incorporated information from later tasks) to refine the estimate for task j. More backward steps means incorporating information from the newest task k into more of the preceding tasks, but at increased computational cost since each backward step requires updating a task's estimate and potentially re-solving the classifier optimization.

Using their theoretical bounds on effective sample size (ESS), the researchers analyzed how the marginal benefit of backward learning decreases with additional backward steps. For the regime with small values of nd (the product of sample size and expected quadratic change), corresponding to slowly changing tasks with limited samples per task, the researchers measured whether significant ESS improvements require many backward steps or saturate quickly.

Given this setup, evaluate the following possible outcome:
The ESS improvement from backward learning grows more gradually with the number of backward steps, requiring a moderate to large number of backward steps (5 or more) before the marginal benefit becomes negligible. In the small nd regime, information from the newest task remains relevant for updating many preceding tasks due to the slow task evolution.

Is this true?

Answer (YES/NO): NO